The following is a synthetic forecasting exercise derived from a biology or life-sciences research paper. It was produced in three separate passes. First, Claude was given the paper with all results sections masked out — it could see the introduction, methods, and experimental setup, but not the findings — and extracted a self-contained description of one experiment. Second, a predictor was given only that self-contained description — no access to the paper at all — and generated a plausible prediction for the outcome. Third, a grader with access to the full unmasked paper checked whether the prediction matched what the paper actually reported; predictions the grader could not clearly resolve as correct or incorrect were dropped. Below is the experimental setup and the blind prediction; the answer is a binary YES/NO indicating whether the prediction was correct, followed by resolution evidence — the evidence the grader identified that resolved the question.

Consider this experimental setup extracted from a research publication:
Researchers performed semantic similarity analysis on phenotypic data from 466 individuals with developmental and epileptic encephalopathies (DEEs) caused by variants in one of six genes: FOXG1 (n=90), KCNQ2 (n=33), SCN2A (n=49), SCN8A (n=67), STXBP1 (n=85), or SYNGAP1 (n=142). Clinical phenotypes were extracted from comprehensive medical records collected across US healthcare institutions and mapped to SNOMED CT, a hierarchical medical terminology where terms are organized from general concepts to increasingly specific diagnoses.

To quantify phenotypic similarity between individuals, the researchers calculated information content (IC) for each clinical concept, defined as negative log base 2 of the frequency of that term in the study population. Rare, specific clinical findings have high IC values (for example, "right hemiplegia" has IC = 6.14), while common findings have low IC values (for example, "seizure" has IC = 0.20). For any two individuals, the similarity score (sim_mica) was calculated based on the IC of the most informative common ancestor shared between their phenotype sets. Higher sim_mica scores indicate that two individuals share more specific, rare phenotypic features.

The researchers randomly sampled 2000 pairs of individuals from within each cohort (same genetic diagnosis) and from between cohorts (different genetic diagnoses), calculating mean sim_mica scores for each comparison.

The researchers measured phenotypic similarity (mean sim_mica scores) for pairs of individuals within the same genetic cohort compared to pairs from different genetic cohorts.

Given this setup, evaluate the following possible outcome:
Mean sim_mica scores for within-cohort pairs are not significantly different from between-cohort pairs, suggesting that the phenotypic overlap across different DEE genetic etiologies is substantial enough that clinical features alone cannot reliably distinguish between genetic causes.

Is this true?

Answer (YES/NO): NO